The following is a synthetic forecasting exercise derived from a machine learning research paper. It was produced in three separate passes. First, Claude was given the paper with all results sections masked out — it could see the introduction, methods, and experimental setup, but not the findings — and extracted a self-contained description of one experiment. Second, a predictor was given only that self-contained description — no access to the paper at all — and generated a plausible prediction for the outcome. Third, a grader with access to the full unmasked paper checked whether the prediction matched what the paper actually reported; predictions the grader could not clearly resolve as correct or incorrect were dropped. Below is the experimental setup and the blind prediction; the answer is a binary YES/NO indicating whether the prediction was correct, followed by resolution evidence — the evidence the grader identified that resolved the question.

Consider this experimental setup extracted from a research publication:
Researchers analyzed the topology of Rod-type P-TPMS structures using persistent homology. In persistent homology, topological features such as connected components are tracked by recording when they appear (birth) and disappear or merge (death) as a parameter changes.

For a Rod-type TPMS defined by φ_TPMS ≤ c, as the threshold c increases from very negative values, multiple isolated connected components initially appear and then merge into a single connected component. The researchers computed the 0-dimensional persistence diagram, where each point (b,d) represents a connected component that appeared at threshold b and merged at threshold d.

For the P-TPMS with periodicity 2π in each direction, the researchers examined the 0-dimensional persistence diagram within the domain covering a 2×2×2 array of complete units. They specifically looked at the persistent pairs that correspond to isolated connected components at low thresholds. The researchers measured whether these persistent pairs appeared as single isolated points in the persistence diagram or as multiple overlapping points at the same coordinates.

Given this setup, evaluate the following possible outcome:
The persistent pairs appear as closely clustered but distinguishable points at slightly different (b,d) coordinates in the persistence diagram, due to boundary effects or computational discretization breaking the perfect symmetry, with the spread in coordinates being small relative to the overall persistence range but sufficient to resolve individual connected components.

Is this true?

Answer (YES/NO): NO